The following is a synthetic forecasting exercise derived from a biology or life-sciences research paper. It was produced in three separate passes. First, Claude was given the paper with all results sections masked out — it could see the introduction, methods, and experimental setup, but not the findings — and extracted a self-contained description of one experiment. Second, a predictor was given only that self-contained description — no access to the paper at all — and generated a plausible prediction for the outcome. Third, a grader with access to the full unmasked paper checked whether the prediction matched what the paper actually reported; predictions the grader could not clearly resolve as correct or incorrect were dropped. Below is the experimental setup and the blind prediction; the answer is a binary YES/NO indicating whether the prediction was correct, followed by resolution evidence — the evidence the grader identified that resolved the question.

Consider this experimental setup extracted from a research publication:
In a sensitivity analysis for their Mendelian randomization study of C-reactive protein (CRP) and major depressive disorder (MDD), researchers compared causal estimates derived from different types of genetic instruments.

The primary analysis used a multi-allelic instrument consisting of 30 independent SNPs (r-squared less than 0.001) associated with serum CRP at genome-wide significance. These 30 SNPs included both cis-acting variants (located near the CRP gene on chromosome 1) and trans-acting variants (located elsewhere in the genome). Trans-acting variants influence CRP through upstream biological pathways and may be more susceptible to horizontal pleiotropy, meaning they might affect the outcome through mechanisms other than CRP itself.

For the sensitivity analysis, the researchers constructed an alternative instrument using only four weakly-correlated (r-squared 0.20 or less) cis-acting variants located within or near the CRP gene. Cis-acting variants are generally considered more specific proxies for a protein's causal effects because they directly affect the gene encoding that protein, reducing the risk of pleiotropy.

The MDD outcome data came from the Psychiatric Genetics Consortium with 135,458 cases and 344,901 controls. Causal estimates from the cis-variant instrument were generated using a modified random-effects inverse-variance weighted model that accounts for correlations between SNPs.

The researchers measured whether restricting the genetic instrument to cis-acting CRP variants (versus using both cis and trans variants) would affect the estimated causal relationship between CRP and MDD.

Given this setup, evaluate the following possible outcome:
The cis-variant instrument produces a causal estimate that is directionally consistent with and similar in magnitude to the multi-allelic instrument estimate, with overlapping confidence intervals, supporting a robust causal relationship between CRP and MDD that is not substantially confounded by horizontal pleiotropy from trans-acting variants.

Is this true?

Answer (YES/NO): NO